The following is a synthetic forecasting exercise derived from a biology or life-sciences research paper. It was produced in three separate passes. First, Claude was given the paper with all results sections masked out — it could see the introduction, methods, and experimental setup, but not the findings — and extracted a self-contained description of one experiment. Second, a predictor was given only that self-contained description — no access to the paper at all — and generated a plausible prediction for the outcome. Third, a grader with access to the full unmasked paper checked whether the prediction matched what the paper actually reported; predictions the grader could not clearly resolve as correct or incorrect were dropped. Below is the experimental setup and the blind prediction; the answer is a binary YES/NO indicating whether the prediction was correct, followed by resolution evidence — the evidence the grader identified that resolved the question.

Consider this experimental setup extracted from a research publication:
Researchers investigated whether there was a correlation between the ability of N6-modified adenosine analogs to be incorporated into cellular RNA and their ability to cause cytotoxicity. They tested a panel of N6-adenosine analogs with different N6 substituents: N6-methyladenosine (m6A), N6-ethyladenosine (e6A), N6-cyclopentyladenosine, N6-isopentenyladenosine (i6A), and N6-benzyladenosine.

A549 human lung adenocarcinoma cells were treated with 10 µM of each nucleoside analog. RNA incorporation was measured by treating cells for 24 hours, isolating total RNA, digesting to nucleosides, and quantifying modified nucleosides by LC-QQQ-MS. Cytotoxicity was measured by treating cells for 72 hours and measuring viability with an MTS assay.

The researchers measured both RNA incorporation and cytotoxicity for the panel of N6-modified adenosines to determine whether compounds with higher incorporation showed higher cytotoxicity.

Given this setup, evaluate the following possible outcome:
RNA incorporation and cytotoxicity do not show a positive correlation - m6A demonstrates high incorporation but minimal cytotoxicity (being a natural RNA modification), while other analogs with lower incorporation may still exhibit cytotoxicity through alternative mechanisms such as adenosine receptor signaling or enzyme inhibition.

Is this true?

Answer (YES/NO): NO